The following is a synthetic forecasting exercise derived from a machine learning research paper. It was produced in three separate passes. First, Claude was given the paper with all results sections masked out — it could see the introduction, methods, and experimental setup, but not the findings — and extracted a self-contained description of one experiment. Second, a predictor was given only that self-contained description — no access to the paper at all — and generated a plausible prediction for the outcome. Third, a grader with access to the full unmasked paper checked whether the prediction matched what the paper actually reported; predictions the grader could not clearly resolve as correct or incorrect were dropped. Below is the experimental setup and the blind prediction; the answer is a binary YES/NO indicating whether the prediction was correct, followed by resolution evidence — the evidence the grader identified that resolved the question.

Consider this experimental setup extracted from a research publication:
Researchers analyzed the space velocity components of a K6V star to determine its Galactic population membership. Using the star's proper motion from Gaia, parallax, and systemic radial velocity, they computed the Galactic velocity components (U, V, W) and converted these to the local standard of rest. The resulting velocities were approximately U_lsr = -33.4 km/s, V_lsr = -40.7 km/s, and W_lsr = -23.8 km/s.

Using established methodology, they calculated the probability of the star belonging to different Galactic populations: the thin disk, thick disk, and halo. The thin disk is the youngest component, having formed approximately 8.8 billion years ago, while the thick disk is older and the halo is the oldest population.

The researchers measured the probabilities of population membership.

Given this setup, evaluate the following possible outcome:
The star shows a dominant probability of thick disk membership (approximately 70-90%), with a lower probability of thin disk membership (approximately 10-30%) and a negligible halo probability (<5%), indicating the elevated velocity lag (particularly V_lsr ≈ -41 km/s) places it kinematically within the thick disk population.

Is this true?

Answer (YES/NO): NO